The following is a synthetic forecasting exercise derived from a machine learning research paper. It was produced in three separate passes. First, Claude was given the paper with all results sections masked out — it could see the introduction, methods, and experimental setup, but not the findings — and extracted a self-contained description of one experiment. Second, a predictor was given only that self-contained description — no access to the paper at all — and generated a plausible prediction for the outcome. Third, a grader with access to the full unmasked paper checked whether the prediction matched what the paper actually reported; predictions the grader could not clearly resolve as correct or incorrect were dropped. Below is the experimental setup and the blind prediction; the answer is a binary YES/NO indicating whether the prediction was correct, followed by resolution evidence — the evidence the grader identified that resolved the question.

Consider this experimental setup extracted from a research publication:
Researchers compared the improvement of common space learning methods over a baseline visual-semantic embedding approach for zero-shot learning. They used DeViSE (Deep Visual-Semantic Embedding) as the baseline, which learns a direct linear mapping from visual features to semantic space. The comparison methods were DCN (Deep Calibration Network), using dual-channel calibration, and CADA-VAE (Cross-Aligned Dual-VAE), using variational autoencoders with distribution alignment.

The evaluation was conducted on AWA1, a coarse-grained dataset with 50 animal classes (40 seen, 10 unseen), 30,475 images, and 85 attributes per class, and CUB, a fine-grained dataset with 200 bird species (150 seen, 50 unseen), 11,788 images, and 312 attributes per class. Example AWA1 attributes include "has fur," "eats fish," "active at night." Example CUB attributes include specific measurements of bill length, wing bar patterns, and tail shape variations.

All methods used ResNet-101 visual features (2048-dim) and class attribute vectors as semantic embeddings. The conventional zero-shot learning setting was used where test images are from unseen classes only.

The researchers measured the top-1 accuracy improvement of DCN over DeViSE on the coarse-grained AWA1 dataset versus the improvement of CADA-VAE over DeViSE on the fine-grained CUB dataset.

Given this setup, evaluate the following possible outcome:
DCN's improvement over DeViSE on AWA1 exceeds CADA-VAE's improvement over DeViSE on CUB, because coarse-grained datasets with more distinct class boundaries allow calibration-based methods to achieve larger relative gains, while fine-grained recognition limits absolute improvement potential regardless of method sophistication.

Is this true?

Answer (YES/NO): YES